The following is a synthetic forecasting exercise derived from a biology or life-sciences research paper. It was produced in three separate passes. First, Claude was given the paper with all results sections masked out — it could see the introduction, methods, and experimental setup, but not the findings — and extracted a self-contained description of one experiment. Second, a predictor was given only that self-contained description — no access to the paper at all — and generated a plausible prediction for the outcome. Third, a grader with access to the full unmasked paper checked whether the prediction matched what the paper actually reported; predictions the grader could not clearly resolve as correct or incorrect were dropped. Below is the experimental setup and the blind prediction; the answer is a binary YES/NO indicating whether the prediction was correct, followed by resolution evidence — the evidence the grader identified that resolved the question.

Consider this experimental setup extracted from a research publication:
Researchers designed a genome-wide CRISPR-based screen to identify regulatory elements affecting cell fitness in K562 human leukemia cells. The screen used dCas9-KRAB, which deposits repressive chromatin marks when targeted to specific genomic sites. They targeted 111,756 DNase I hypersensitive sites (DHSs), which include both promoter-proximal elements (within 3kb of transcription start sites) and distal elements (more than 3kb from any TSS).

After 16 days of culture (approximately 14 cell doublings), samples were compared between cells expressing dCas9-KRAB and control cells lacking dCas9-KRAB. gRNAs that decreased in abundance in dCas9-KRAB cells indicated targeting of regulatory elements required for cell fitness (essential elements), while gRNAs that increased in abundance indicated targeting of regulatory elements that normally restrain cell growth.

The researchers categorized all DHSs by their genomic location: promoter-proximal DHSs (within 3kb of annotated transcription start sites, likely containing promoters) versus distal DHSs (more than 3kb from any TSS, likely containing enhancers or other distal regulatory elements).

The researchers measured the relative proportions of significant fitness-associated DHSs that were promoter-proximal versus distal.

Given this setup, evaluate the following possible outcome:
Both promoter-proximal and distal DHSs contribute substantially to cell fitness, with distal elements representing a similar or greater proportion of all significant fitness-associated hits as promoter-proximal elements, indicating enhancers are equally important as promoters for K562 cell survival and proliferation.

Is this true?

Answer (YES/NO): NO